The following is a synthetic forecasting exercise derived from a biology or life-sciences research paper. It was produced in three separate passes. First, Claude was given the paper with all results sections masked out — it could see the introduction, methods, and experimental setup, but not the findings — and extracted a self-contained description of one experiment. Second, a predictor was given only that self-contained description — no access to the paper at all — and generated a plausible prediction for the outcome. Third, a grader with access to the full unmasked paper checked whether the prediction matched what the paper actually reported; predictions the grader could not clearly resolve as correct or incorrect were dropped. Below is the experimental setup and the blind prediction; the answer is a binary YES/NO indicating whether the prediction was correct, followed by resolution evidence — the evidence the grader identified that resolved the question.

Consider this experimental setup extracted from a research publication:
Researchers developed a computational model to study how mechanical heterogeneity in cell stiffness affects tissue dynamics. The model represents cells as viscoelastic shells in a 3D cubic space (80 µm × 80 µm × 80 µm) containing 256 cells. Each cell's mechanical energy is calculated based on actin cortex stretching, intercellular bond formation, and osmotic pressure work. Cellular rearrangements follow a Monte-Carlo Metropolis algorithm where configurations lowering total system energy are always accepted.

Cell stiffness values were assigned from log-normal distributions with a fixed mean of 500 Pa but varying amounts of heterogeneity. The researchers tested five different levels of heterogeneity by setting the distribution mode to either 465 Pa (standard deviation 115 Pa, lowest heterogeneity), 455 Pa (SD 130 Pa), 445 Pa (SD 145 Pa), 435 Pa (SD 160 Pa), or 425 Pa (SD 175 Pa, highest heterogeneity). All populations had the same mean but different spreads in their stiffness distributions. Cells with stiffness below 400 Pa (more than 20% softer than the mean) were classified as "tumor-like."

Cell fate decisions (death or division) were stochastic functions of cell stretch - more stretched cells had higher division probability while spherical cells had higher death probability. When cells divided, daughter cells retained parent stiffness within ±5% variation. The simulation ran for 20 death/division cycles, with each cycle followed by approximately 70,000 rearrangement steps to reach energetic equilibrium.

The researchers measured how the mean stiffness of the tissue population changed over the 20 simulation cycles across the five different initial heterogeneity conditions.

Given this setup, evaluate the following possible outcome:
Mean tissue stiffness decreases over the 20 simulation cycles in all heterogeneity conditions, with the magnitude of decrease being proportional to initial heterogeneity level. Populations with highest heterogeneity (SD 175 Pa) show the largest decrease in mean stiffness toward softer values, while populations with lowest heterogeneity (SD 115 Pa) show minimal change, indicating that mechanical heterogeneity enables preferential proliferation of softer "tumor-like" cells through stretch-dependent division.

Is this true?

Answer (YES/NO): NO